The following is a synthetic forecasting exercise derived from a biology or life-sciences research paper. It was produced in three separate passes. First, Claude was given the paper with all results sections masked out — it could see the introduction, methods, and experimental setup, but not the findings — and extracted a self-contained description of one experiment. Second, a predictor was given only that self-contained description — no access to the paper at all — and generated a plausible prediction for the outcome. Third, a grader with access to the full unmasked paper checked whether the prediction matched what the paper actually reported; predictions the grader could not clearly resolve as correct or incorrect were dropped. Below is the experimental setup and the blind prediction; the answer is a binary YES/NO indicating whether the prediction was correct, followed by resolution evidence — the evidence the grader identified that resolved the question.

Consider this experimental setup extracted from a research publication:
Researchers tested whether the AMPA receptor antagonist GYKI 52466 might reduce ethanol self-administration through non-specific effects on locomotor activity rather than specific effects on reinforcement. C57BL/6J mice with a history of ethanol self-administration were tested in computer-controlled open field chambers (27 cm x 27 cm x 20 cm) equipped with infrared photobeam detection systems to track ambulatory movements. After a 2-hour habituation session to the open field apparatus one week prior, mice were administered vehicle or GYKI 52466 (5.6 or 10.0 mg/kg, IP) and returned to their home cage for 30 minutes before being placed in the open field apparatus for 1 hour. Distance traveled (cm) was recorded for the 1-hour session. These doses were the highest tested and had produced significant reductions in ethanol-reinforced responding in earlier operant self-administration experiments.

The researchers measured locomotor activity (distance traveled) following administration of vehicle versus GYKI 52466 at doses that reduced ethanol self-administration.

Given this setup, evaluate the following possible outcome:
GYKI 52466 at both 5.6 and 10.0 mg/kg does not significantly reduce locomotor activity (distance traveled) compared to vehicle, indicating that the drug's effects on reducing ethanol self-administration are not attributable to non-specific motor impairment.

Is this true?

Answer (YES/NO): YES